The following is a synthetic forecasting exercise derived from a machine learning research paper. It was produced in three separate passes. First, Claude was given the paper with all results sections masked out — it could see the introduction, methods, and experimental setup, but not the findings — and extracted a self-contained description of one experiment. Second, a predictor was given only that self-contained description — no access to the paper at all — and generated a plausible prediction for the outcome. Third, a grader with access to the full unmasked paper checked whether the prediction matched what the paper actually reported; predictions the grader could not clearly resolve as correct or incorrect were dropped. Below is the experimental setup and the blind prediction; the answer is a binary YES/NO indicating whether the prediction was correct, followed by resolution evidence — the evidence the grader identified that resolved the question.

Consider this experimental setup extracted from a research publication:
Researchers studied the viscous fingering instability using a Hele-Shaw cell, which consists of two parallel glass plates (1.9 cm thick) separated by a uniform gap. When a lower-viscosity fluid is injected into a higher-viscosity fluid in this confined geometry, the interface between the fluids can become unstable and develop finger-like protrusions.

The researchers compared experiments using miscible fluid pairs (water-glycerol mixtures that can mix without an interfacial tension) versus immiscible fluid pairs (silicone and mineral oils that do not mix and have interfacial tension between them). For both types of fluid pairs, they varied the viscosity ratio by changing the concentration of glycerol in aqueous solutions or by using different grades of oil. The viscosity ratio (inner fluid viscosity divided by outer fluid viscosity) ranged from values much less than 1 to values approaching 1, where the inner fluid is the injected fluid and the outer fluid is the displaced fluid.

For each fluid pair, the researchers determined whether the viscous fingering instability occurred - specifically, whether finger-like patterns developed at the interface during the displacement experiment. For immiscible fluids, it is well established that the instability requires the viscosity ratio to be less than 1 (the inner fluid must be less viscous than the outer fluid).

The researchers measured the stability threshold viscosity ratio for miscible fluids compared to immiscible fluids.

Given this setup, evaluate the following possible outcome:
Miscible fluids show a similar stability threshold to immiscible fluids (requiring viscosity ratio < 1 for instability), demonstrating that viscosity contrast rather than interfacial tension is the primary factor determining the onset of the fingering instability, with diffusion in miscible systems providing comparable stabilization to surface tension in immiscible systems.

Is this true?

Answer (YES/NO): NO